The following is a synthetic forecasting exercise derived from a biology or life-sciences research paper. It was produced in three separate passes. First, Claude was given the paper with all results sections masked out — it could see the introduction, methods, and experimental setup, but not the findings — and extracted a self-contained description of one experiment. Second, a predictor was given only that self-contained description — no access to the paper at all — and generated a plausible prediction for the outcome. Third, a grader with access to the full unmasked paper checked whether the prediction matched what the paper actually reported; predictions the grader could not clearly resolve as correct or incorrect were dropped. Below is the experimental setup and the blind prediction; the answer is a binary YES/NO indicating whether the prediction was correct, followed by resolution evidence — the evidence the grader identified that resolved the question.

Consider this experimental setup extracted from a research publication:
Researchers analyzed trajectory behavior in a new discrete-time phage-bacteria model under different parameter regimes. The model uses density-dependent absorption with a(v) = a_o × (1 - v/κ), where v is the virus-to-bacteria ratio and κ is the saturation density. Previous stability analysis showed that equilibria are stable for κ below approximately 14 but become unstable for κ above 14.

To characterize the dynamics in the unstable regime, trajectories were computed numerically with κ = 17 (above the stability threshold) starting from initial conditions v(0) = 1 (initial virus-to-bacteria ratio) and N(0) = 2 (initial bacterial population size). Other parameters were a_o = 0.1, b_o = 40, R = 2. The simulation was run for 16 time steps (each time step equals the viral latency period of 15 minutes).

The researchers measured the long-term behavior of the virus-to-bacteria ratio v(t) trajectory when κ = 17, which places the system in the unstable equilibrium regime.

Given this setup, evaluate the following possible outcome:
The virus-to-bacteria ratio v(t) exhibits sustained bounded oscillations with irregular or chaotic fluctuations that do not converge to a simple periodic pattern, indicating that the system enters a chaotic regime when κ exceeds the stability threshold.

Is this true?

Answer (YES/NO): NO